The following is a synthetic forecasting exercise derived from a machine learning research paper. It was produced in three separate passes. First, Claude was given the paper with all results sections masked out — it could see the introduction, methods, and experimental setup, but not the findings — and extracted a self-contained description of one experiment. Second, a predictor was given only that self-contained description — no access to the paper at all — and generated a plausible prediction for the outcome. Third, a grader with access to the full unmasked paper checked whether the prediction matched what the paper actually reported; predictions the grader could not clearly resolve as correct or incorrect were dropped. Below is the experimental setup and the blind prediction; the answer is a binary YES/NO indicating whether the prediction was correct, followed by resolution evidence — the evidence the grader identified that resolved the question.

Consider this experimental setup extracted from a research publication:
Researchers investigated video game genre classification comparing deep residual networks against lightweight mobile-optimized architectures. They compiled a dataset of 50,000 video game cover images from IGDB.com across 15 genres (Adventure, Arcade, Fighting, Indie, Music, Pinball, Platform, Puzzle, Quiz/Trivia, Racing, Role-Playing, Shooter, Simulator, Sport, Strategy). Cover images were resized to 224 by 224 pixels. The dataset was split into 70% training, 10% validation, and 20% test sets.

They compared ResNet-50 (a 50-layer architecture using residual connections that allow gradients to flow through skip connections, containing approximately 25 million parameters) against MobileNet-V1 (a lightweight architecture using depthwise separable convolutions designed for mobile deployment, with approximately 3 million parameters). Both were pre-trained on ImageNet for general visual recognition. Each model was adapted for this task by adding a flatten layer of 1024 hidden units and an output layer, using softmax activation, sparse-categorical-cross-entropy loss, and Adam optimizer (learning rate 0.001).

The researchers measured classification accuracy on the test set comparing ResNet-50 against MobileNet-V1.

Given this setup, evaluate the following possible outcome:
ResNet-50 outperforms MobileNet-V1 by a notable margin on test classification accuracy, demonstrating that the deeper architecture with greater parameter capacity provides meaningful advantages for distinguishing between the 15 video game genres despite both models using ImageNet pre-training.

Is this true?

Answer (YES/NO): NO